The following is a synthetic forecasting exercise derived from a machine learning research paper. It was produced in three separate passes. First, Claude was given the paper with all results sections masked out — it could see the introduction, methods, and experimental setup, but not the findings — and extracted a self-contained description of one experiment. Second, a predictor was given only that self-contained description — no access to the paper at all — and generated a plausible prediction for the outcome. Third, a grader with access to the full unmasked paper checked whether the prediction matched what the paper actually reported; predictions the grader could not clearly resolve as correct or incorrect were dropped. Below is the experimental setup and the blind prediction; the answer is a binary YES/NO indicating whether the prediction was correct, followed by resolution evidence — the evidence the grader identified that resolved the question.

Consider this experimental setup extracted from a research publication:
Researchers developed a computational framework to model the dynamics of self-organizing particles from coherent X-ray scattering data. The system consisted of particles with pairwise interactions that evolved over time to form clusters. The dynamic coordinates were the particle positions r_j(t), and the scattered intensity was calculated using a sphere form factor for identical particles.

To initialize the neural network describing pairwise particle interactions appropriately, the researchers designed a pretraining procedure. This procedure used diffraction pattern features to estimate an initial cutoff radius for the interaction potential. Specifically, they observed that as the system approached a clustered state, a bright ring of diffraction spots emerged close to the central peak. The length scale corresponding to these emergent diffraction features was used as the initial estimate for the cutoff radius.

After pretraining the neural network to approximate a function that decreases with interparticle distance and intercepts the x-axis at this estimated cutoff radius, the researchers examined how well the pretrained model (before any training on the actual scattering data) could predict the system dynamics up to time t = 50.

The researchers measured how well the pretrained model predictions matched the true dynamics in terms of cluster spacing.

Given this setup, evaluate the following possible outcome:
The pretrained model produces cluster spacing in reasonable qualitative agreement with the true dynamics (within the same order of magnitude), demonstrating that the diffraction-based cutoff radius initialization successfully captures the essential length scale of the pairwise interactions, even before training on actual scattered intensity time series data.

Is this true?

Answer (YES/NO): NO